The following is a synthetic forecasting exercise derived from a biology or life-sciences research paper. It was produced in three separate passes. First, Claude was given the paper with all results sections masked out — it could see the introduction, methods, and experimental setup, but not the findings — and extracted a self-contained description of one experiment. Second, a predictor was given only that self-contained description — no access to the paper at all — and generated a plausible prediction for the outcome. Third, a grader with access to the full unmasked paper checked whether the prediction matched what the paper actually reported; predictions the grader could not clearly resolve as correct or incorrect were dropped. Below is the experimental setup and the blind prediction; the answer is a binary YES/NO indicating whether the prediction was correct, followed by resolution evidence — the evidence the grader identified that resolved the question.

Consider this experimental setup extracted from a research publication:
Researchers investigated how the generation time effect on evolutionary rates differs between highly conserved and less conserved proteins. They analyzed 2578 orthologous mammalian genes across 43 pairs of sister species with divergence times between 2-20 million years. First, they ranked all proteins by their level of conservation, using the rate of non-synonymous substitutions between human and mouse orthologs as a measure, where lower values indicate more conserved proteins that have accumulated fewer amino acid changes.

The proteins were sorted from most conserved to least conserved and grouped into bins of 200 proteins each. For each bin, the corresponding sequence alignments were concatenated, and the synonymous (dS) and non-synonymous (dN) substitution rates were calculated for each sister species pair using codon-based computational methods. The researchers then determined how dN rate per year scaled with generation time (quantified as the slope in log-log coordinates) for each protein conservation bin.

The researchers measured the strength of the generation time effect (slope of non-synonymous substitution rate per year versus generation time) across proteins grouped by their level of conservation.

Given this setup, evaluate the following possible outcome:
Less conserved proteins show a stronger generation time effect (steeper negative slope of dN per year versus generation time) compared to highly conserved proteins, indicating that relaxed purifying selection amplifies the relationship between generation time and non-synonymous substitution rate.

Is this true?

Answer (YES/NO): YES